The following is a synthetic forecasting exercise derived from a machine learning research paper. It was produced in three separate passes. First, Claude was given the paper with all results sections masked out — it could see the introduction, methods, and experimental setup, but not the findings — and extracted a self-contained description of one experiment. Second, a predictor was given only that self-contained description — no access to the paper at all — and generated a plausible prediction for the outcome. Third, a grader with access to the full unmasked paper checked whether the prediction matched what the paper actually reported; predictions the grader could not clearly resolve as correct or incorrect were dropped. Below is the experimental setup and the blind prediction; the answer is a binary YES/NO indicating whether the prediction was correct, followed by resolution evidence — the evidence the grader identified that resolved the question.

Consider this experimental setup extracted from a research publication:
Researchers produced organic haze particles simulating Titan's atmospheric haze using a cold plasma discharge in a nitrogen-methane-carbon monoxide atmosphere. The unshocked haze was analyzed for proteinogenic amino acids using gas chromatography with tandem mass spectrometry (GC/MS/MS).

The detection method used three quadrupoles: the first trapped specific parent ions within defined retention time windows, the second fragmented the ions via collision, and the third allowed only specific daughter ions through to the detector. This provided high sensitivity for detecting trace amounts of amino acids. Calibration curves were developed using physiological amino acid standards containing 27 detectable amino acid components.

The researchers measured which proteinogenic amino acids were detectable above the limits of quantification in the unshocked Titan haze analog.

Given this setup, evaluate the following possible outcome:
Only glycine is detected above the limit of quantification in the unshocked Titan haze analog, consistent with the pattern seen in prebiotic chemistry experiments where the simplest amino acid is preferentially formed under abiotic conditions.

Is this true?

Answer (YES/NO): NO